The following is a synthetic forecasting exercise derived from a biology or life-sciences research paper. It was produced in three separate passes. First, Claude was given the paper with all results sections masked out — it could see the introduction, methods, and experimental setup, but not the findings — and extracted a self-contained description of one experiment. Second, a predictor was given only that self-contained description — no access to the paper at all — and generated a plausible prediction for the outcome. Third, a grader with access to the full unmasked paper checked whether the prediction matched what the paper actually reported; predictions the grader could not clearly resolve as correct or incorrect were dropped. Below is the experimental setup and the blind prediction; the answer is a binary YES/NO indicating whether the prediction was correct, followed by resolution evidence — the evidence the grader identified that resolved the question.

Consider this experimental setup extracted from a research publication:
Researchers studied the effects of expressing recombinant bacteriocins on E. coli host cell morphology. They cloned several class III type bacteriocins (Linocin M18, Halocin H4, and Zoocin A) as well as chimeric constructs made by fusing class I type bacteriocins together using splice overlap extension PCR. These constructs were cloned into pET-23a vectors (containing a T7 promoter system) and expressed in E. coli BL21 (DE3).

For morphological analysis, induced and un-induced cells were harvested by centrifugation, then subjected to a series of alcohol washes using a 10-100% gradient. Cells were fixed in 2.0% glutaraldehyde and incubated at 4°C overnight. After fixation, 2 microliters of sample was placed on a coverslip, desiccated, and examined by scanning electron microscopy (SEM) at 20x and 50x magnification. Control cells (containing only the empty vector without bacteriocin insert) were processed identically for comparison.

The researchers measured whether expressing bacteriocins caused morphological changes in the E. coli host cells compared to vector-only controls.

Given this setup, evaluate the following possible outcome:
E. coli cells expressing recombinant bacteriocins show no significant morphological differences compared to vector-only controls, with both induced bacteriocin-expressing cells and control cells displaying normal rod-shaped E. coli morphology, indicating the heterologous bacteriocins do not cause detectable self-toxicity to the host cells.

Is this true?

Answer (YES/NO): NO